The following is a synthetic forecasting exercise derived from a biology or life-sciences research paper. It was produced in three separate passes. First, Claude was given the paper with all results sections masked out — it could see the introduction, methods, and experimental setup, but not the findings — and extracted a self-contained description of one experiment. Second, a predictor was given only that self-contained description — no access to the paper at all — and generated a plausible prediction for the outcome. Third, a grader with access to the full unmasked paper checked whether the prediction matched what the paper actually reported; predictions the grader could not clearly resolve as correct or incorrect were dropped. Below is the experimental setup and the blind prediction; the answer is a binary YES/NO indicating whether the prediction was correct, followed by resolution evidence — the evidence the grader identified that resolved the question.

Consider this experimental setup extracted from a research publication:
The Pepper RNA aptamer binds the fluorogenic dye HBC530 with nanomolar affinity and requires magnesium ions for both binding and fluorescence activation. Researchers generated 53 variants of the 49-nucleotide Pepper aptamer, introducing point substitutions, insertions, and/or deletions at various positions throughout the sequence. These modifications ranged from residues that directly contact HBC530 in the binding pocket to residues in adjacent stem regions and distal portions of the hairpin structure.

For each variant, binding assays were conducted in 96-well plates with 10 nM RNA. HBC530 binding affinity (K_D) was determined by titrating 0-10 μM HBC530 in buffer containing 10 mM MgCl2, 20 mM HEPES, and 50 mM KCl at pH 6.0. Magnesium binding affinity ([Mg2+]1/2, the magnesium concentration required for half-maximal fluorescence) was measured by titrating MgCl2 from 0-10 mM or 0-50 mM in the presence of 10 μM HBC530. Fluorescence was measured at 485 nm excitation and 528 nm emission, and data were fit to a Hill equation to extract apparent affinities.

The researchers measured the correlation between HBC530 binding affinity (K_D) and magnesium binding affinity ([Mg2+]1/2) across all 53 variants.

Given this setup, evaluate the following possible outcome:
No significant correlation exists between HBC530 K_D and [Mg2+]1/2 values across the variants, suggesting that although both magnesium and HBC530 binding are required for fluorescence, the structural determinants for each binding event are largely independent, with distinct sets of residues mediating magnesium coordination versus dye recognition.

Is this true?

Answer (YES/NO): NO